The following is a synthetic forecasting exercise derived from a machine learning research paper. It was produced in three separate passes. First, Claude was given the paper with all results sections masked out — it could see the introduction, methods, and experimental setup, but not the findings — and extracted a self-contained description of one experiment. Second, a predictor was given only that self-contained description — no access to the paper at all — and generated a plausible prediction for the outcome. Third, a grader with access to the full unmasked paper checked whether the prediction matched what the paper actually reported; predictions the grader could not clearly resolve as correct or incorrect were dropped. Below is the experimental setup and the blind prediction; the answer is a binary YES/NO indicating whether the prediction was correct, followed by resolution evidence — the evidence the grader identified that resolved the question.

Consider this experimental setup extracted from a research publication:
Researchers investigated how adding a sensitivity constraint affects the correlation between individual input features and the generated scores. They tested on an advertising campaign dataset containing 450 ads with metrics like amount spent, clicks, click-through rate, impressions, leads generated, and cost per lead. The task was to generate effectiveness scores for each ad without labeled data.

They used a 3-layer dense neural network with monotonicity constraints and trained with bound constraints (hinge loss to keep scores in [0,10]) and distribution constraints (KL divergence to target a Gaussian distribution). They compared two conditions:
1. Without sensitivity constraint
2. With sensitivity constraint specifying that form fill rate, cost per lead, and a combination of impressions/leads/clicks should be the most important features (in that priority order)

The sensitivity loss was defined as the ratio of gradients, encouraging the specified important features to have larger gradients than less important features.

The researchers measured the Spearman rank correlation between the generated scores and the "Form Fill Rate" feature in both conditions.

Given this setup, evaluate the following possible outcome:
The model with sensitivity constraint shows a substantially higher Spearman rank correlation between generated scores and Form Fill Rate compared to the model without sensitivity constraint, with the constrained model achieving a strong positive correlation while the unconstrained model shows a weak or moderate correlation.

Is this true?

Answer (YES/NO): YES